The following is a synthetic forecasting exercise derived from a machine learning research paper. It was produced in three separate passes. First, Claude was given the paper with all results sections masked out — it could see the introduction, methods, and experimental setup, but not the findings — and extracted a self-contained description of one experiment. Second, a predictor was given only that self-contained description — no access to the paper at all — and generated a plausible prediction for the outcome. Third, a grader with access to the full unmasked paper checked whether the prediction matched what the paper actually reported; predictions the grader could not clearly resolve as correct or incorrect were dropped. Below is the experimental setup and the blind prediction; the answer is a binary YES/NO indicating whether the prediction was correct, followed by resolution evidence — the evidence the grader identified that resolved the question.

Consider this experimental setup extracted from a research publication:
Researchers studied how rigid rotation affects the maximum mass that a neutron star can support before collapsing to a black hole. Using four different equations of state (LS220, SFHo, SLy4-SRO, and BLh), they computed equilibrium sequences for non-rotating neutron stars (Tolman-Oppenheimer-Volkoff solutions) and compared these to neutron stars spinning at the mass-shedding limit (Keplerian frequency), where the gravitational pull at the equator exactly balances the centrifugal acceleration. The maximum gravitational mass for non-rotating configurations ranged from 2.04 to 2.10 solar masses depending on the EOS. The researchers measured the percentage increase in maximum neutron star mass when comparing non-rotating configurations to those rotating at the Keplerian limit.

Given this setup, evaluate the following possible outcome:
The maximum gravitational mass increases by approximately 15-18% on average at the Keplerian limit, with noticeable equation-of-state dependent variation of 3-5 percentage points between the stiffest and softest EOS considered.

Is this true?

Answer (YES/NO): NO